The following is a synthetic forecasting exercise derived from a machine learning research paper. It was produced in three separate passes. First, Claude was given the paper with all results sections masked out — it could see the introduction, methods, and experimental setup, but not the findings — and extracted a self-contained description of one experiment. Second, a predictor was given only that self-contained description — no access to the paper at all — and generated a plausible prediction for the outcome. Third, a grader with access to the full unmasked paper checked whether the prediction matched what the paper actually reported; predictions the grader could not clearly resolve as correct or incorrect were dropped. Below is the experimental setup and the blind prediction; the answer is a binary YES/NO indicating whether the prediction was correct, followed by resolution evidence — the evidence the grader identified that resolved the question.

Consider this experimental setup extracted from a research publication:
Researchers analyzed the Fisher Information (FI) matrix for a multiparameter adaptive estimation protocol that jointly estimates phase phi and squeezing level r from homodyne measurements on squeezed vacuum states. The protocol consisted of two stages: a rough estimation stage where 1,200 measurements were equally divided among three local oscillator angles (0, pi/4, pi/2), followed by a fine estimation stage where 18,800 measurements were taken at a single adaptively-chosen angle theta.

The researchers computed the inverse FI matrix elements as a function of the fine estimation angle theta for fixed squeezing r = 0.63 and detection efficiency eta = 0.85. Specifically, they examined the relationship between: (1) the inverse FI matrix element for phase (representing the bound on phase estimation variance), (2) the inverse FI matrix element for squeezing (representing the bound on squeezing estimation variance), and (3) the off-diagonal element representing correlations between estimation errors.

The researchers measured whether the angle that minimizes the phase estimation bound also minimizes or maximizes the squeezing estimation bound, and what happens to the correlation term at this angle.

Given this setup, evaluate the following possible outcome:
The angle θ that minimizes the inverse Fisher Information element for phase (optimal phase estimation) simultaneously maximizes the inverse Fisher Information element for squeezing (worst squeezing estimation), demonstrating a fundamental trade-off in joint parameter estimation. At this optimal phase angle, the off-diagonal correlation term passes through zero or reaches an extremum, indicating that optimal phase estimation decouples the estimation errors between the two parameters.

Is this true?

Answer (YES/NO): YES